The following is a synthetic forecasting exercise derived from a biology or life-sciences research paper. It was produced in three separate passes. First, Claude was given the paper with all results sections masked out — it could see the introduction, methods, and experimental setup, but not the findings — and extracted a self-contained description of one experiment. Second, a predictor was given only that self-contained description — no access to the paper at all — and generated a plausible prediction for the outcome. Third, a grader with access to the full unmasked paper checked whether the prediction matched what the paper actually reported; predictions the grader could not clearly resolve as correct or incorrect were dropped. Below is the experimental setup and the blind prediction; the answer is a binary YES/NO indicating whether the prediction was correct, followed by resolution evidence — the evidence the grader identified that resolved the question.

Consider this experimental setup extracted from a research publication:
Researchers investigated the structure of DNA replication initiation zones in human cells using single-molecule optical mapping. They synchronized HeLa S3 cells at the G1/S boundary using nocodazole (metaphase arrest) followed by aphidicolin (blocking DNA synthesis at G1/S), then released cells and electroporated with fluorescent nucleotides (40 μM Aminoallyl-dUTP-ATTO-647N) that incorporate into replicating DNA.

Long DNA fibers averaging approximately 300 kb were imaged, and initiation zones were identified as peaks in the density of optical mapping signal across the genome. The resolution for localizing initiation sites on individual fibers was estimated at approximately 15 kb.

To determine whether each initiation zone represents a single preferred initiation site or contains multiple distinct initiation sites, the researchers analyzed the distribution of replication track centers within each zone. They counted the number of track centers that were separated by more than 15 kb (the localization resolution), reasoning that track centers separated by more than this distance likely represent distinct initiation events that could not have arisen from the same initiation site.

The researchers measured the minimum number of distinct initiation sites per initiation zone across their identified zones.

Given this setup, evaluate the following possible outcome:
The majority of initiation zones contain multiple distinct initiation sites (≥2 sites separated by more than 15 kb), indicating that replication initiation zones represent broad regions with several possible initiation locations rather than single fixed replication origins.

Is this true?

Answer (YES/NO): YES